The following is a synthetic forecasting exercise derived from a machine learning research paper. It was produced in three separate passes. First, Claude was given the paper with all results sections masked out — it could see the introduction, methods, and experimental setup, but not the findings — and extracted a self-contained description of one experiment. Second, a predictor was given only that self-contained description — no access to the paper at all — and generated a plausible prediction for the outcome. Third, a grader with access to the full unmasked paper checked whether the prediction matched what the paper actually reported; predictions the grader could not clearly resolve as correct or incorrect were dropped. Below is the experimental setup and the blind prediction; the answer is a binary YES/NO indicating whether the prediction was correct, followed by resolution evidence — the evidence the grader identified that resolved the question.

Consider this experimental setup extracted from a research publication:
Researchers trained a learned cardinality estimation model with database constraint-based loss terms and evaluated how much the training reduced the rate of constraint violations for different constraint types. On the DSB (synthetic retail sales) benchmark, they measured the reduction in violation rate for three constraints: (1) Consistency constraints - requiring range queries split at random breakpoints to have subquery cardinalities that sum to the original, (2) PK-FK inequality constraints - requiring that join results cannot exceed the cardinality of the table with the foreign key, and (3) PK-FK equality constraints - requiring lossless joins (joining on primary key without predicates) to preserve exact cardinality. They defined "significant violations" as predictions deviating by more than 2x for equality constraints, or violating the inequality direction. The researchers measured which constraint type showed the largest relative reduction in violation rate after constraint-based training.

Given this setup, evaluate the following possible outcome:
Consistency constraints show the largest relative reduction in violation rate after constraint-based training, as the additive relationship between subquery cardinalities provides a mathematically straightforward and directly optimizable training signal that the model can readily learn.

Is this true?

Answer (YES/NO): YES